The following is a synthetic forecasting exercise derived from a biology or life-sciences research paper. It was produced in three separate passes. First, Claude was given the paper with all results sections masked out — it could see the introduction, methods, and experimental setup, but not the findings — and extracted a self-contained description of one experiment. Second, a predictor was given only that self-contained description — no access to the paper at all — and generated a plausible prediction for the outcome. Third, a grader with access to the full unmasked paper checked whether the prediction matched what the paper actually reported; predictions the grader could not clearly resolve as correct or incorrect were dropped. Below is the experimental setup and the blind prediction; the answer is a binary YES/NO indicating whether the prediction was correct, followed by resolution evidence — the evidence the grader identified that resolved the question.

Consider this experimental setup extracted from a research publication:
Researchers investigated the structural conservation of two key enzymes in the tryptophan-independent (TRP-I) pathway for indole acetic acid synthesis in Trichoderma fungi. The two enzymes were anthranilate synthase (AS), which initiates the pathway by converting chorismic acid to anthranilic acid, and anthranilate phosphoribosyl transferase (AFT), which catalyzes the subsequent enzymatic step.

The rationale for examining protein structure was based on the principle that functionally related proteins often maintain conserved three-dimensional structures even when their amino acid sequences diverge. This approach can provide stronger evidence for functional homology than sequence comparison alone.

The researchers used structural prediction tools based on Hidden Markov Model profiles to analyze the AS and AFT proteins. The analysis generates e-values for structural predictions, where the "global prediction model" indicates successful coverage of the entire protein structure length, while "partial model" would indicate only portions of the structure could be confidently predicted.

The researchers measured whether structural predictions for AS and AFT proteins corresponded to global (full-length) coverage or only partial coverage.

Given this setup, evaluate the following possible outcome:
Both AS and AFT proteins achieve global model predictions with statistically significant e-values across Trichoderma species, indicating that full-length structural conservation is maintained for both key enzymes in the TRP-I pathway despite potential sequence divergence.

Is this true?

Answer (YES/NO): NO